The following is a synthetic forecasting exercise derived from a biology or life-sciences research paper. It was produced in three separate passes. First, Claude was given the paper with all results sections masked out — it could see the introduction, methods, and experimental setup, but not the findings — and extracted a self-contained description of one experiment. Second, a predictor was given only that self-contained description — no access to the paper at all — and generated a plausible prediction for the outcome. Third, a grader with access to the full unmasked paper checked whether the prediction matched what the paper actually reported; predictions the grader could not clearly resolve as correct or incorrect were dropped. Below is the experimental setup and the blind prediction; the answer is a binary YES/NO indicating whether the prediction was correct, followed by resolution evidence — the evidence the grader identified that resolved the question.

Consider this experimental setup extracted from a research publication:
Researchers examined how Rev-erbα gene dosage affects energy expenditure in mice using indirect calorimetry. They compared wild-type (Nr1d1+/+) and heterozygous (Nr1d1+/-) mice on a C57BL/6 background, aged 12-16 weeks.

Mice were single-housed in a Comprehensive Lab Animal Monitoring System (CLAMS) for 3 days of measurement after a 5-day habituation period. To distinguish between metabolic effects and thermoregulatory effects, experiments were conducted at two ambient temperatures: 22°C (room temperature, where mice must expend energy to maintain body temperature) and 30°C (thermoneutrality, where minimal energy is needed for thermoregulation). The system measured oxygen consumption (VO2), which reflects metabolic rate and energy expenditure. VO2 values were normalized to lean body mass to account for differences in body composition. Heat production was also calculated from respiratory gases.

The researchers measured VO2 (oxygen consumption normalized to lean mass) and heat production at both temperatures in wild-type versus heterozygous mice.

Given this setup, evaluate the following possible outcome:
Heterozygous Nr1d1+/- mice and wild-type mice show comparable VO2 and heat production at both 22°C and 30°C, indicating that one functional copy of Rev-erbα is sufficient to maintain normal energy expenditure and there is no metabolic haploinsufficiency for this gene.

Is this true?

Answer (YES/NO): NO